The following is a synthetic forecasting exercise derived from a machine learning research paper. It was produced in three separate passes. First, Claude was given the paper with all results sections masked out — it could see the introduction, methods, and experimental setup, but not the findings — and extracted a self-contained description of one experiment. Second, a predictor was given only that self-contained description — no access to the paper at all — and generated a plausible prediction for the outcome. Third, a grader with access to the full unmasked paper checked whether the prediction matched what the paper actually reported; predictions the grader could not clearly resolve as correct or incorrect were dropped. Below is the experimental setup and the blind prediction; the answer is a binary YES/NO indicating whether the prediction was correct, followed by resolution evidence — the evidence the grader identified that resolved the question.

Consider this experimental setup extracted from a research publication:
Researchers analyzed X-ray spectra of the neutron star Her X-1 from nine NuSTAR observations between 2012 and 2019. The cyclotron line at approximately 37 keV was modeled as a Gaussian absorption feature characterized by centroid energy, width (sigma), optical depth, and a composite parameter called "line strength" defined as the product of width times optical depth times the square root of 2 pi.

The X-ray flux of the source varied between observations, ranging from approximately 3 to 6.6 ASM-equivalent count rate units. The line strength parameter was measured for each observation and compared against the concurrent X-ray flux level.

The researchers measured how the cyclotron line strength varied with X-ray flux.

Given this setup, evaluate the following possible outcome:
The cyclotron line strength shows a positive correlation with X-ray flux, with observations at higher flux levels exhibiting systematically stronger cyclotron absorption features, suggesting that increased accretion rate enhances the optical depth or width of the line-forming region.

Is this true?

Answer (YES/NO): YES